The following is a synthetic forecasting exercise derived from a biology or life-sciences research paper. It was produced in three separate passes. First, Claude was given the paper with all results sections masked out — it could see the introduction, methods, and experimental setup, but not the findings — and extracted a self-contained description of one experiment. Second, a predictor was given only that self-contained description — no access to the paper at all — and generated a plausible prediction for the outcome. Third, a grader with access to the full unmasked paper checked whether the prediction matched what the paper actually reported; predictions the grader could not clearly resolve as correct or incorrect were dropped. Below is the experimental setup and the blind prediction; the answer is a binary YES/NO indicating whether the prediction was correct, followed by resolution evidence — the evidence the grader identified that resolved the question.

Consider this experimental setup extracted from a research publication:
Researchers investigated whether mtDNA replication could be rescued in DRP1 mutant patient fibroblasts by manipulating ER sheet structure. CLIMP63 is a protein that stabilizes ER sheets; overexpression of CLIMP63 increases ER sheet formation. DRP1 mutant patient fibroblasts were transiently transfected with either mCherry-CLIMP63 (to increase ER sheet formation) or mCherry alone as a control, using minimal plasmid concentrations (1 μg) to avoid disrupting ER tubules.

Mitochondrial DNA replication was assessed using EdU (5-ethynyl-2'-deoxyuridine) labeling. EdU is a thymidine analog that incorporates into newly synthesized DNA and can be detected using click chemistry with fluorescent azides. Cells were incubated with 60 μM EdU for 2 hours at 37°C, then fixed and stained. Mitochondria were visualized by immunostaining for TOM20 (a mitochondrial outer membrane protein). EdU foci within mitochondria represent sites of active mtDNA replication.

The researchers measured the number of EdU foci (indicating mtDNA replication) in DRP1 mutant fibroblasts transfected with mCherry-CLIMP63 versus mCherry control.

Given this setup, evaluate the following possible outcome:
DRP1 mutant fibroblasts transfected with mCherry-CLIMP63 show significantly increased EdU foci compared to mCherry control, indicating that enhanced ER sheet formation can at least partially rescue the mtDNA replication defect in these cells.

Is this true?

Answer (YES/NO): YES